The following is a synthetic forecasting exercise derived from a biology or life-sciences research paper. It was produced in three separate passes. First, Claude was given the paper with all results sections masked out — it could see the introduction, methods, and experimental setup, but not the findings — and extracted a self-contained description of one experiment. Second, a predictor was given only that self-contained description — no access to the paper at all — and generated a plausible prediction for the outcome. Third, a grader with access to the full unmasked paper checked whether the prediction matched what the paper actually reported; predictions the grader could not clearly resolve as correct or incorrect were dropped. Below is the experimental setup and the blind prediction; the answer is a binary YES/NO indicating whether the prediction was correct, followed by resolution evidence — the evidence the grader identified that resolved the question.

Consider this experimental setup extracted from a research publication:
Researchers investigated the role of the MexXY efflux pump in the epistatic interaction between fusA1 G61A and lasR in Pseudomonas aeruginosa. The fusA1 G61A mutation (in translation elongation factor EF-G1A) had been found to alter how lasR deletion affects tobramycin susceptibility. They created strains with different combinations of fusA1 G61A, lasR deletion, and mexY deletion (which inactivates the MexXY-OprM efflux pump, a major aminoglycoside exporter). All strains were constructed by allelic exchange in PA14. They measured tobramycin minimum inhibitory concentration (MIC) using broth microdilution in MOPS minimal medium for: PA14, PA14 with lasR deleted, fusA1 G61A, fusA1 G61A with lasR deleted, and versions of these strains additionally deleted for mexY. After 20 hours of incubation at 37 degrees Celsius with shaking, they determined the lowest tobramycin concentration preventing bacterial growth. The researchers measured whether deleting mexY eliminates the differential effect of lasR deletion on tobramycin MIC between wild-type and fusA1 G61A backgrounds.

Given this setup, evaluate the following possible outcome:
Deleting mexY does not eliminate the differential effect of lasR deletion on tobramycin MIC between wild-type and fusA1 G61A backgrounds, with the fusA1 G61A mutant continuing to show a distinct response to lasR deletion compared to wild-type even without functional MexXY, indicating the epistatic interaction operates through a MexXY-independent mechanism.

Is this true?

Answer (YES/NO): NO